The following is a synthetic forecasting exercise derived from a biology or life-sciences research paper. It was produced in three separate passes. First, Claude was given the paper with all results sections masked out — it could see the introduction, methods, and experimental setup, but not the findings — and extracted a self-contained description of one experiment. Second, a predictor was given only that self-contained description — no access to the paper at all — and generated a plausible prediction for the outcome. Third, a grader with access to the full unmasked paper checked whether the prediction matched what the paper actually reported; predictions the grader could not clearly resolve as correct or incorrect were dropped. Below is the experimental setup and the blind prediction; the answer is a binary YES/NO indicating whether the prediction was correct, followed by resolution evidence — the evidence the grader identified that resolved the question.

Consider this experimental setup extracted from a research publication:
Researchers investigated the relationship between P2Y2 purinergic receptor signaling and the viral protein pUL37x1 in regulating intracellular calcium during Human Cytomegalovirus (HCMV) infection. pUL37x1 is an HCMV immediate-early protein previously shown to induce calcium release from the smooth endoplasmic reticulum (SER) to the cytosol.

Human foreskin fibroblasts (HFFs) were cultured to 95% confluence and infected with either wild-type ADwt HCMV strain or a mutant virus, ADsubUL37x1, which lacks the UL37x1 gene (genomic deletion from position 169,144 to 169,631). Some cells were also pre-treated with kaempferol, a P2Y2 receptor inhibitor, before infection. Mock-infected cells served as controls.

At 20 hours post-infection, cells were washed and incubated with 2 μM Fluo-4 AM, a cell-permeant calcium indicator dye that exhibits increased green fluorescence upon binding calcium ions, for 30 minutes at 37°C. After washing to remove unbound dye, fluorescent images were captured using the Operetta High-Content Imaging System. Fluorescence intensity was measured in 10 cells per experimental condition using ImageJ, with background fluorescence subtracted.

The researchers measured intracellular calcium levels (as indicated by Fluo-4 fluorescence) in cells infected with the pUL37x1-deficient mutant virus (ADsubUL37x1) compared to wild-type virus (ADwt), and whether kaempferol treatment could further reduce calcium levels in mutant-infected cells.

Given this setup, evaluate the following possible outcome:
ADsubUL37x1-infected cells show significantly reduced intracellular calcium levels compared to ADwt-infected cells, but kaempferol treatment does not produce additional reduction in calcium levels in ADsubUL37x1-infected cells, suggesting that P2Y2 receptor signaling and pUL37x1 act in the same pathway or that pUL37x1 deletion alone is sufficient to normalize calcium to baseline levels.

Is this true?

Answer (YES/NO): YES